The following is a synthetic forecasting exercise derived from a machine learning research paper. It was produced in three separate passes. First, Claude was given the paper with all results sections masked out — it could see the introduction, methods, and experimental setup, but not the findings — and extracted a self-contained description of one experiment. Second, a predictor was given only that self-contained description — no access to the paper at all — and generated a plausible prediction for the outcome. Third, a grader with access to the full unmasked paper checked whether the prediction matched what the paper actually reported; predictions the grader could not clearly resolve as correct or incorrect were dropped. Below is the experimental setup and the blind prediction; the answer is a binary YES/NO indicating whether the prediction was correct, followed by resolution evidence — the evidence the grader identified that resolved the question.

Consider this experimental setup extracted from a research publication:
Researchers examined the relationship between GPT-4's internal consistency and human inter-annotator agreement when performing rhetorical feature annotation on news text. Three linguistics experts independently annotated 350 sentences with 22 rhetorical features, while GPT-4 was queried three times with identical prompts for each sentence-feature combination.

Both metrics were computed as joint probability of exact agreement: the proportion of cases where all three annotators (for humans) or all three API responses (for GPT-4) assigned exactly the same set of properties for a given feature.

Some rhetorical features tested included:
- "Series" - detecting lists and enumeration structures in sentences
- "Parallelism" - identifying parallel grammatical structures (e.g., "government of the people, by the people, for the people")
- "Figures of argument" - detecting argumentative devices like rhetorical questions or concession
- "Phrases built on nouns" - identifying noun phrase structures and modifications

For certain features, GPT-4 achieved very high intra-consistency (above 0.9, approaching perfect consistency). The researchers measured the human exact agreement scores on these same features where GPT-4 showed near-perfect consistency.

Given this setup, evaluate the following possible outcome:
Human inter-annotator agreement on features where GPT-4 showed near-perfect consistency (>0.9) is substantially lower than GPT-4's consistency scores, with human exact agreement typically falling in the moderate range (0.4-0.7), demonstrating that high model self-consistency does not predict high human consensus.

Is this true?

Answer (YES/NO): NO